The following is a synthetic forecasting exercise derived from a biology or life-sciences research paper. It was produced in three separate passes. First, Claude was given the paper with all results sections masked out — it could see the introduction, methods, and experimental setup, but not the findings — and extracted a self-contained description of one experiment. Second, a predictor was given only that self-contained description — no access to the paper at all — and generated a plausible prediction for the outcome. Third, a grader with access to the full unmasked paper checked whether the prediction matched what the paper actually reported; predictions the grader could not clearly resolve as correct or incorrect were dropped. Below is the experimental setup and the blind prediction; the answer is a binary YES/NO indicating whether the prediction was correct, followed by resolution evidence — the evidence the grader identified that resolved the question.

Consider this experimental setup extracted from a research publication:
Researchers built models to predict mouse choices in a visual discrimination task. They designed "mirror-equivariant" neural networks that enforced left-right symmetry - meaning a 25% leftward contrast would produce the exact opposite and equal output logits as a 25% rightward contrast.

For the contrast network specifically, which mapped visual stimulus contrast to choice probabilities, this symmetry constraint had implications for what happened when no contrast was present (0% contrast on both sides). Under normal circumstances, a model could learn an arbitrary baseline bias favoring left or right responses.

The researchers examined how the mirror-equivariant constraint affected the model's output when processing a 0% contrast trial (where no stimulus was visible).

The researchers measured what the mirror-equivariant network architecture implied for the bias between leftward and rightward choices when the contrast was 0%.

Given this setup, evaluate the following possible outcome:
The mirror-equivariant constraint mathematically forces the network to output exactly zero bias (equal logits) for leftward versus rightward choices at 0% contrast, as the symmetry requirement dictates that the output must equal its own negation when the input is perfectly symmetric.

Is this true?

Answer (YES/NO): YES